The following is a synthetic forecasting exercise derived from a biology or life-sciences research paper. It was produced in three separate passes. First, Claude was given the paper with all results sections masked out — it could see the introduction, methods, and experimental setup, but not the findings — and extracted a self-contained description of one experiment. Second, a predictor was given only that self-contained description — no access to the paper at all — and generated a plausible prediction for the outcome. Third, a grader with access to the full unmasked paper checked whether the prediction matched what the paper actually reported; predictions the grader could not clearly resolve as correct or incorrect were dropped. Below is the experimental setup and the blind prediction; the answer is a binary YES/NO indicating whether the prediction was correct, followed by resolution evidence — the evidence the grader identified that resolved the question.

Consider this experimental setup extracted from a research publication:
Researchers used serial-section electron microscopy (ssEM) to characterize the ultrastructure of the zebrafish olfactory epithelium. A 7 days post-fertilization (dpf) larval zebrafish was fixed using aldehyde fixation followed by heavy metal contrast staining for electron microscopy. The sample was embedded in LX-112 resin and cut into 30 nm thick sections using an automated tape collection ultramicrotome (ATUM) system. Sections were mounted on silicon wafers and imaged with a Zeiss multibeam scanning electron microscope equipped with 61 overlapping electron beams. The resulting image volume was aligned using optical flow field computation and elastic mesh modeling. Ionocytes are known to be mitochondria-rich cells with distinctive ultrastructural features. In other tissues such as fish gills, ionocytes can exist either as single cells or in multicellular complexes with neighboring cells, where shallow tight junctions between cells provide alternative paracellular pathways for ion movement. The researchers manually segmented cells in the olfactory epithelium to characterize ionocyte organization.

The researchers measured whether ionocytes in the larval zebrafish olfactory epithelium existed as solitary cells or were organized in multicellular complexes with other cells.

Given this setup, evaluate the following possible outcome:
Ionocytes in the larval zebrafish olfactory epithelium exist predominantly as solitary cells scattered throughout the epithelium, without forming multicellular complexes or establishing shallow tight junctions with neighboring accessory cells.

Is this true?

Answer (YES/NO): NO